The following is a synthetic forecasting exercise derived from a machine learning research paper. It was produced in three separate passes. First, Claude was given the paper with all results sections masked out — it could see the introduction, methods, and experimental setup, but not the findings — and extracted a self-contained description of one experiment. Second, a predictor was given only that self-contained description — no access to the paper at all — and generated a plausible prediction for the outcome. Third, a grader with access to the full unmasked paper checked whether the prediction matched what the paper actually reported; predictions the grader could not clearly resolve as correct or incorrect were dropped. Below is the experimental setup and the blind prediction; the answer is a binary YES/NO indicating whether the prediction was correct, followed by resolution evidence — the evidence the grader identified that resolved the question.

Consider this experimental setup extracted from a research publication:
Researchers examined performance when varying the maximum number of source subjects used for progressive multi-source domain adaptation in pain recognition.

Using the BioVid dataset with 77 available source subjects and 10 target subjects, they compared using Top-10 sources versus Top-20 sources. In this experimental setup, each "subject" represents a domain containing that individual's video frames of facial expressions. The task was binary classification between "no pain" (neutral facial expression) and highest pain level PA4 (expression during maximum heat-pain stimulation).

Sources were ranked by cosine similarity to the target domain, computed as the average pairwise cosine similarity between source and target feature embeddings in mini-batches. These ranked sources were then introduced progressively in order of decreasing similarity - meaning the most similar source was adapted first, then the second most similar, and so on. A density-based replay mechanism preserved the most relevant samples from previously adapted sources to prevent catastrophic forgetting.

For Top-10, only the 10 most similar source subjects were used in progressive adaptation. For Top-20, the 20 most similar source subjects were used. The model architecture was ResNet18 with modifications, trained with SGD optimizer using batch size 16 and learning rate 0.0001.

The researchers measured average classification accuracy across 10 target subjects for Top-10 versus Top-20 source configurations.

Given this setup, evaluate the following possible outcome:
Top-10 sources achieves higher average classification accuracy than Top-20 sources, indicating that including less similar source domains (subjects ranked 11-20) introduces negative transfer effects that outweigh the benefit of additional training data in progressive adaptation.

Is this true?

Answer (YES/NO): NO